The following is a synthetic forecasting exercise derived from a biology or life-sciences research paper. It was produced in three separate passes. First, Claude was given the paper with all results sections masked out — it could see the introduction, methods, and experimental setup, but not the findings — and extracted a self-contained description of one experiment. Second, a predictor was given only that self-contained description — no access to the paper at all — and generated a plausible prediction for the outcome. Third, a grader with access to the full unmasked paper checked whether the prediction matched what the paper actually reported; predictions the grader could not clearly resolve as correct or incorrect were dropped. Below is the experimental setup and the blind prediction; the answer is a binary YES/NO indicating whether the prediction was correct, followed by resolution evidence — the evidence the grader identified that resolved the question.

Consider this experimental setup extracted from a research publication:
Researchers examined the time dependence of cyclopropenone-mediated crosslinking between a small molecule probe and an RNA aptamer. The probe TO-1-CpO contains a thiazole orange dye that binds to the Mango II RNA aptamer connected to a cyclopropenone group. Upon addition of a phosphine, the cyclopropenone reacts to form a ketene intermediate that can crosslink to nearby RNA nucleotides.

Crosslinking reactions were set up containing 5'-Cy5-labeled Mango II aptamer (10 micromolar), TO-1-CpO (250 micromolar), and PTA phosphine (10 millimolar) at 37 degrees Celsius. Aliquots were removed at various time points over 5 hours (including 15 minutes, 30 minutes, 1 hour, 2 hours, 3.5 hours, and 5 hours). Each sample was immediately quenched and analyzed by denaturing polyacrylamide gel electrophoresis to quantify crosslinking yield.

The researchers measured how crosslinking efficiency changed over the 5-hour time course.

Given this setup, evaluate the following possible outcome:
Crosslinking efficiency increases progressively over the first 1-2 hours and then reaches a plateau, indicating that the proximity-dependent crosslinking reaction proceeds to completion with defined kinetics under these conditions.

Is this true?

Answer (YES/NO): YES